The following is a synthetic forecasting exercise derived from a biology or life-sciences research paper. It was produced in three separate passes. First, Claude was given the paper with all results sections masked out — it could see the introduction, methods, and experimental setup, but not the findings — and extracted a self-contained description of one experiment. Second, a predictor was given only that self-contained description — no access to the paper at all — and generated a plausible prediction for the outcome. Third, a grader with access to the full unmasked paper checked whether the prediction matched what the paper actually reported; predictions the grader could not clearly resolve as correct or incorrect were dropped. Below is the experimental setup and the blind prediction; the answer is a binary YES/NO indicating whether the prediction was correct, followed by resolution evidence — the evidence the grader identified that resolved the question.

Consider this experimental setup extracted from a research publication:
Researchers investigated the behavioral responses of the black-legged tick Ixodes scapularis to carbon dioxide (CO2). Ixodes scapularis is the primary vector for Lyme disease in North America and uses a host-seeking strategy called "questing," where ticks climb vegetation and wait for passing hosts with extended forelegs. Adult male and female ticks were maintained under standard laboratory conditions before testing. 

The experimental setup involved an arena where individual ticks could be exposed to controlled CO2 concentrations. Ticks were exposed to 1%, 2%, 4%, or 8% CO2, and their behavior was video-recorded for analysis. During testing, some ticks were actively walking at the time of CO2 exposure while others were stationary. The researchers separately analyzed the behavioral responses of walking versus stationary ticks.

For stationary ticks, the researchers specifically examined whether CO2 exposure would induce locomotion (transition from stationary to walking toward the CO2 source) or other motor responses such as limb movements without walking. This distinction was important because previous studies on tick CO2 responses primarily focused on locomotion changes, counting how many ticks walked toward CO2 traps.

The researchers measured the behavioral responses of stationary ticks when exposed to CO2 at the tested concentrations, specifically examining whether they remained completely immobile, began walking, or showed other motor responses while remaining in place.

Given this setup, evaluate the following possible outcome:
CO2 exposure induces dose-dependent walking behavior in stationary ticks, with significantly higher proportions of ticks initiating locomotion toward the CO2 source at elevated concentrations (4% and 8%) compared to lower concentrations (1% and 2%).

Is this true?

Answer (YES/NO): NO